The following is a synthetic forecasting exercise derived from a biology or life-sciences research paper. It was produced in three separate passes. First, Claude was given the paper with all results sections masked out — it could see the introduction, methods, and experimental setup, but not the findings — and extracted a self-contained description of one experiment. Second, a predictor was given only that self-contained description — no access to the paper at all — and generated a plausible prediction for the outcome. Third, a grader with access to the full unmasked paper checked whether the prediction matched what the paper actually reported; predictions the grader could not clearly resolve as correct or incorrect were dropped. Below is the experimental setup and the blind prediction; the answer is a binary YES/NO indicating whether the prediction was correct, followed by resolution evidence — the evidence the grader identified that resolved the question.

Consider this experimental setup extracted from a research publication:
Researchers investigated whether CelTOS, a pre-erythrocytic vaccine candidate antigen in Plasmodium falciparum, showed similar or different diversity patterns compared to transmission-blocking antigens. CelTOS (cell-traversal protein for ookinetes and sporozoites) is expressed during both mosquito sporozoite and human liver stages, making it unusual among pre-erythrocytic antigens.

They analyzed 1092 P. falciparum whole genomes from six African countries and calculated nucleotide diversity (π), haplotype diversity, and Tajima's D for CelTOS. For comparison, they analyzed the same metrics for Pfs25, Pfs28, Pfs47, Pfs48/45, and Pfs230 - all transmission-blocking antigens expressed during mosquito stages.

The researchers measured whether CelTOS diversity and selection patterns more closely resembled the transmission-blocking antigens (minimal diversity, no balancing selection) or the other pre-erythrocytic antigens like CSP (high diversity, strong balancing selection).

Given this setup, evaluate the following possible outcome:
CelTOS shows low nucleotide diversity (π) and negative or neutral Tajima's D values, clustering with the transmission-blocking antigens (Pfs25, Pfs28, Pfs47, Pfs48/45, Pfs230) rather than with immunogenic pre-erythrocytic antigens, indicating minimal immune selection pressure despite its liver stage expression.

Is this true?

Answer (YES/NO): NO